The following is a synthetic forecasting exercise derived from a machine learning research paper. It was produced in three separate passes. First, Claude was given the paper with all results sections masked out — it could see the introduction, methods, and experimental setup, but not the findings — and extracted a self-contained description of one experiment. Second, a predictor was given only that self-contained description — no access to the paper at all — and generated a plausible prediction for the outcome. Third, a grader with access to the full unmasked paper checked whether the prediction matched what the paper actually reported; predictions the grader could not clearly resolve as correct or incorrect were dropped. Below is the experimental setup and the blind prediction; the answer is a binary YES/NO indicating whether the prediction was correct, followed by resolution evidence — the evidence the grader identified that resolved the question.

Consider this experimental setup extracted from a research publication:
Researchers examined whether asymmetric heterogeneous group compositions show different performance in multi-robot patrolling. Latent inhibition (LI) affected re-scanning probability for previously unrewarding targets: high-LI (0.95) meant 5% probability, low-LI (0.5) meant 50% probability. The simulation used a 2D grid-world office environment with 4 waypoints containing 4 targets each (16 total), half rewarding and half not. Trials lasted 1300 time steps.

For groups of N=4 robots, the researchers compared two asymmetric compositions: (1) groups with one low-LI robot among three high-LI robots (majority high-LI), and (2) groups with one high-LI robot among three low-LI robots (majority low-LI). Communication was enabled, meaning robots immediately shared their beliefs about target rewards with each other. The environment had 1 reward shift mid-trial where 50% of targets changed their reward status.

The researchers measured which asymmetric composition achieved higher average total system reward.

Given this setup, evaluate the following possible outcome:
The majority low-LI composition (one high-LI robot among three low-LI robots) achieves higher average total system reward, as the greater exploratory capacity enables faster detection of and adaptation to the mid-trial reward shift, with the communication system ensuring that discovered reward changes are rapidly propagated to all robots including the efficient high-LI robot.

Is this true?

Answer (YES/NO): NO